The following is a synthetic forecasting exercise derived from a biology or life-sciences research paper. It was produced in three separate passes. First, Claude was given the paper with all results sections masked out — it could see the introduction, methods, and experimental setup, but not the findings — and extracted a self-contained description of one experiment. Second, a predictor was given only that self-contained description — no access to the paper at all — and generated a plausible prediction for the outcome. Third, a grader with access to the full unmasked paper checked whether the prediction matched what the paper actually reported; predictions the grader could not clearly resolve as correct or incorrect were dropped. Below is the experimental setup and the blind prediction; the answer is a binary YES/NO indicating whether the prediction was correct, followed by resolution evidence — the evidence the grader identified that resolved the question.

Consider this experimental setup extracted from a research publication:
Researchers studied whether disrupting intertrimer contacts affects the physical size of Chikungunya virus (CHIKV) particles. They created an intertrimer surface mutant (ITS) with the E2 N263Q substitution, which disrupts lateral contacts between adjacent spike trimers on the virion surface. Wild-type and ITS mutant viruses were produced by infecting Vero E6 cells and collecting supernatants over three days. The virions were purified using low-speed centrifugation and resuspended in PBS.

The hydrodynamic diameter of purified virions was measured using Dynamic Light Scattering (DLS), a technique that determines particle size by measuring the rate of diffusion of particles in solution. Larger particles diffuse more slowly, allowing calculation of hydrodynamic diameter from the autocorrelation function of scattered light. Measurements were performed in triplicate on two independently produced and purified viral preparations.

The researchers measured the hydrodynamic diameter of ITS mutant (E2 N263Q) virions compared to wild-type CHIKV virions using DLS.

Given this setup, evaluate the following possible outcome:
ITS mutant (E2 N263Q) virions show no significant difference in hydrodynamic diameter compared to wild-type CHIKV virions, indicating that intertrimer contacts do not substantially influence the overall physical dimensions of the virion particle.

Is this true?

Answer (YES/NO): NO